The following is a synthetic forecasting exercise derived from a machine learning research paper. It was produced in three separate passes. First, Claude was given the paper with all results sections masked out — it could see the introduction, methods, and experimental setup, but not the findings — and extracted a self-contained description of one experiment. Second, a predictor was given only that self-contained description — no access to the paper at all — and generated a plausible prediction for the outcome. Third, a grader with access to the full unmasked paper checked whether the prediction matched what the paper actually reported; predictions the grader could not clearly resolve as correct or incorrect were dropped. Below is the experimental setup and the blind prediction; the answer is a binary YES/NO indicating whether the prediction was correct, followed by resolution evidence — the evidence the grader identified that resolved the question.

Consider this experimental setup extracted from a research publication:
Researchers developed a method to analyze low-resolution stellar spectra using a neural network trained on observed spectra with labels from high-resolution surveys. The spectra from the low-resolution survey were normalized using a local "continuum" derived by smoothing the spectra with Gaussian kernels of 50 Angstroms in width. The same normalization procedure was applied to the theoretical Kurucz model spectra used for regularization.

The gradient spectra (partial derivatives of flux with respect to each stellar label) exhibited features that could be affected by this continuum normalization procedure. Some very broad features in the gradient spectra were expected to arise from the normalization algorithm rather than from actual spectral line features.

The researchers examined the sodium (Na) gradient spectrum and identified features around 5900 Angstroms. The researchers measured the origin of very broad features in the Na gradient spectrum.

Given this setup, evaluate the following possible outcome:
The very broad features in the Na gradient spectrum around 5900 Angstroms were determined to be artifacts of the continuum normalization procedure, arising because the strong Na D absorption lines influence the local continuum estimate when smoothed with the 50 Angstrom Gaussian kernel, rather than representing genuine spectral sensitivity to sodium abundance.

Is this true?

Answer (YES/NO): YES